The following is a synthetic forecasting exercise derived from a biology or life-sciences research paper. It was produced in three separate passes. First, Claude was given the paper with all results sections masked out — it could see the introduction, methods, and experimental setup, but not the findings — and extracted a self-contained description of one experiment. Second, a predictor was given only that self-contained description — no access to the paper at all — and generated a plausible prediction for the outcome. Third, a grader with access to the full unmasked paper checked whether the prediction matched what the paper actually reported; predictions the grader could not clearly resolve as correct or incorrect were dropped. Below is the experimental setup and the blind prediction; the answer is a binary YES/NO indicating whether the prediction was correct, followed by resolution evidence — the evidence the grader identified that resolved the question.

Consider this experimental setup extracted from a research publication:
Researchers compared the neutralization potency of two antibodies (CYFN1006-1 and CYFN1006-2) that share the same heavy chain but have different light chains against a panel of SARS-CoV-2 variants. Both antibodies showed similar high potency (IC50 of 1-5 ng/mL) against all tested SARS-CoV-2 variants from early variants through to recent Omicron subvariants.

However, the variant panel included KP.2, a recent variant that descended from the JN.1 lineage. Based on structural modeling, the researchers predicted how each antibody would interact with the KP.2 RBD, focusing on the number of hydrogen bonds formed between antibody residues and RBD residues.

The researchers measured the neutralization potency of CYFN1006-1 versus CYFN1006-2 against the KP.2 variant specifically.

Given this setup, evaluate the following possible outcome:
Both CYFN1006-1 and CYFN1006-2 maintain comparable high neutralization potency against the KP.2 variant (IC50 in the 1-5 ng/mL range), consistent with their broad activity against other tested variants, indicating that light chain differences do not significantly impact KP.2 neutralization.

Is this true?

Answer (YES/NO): NO